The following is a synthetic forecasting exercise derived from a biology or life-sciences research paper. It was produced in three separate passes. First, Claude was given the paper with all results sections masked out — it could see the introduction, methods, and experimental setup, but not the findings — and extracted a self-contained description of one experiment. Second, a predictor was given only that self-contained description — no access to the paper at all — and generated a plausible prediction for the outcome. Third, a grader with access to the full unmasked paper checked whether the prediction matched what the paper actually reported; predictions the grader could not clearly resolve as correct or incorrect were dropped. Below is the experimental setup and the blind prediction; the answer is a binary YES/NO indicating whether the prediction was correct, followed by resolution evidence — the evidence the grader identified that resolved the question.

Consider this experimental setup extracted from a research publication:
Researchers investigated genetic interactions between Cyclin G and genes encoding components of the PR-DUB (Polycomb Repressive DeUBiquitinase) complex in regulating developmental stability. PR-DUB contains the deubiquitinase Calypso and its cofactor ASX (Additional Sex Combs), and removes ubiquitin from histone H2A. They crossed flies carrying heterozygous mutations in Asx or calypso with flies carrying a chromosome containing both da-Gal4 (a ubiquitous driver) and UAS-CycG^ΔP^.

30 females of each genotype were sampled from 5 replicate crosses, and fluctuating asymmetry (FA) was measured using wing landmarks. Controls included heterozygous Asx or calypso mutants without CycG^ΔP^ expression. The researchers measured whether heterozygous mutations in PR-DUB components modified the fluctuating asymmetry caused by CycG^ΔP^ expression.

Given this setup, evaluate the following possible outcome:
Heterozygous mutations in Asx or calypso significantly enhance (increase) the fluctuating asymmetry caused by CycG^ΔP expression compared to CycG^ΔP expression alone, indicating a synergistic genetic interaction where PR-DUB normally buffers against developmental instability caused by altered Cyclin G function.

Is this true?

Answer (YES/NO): NO